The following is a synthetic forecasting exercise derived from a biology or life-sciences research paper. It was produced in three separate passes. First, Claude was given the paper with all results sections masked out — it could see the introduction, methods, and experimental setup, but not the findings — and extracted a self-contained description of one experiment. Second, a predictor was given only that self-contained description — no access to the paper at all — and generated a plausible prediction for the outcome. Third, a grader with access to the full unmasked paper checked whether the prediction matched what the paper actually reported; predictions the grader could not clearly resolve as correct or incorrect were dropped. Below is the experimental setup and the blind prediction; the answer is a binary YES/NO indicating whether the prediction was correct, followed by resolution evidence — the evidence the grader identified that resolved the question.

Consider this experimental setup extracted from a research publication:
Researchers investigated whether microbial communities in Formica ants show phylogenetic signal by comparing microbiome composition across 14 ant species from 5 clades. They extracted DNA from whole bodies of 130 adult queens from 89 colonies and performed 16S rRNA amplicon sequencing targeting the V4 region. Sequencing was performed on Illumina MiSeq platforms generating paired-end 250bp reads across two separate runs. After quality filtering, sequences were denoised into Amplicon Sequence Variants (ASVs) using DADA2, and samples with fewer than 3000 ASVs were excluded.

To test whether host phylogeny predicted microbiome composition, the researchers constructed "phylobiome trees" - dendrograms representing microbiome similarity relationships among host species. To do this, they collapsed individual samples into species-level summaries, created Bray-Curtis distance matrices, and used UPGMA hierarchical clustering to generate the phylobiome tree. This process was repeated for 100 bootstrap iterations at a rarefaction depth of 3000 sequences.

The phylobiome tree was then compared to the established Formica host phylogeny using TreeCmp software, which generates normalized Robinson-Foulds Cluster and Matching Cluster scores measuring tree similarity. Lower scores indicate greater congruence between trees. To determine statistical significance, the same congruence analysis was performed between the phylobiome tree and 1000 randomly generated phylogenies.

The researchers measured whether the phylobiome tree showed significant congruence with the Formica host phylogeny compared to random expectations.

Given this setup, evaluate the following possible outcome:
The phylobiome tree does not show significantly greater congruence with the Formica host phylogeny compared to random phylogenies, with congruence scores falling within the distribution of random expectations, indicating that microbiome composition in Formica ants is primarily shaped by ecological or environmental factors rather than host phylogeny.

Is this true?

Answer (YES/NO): NO